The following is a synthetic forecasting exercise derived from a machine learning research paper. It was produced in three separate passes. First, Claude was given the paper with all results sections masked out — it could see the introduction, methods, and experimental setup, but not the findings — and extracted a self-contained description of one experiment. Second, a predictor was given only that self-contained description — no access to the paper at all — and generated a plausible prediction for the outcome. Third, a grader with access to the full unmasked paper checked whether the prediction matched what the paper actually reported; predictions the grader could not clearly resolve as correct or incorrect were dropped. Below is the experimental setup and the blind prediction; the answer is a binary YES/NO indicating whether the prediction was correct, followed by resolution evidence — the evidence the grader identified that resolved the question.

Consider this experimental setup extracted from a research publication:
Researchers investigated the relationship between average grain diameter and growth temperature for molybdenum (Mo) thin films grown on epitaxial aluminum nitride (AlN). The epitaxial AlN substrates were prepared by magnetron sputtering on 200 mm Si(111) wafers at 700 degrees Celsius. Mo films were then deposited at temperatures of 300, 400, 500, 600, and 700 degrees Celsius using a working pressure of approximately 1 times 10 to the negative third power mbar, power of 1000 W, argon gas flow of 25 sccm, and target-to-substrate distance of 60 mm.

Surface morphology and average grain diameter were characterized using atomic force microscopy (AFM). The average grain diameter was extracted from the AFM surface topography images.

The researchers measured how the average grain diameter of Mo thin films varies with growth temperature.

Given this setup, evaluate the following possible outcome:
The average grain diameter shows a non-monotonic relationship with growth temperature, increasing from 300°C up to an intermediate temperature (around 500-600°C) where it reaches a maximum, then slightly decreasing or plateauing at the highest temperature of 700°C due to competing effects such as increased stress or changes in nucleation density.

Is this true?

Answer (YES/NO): NO